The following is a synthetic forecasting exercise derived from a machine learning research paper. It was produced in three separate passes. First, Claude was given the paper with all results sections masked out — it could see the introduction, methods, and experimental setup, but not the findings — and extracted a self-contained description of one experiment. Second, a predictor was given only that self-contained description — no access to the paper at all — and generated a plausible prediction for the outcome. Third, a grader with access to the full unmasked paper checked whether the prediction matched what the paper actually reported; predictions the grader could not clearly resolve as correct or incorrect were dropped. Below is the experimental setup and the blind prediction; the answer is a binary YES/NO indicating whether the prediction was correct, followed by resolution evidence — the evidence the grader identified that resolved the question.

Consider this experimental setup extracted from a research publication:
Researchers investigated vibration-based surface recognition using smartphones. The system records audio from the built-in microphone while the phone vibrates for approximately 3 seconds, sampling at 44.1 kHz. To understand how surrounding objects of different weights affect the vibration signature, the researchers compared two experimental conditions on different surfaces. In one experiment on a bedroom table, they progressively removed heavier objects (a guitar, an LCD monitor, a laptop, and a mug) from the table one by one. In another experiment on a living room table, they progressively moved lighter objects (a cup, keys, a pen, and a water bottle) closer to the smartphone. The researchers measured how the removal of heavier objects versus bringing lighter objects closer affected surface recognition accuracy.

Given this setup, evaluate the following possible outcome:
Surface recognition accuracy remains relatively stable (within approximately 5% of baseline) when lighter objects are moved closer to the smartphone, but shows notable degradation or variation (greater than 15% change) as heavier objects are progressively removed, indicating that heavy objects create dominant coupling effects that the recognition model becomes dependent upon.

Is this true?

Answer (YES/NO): NO